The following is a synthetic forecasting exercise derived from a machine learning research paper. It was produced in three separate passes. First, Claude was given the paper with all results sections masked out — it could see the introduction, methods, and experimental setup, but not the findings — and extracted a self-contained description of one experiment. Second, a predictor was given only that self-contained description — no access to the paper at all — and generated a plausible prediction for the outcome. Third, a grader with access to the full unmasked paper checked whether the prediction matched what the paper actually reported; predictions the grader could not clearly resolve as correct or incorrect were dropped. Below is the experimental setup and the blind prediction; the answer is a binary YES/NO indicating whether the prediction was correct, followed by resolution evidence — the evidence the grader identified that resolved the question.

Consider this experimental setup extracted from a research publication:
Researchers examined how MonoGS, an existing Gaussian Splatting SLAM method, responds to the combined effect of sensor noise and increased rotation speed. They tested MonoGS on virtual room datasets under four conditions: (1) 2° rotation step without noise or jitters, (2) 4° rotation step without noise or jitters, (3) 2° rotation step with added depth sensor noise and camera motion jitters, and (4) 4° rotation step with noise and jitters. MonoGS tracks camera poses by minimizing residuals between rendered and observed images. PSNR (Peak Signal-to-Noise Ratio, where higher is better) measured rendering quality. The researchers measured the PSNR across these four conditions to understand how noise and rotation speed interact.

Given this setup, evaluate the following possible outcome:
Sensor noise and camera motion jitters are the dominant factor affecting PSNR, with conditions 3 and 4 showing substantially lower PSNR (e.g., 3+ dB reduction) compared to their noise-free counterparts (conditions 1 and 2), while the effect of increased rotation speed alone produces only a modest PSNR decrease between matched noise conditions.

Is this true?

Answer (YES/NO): NO